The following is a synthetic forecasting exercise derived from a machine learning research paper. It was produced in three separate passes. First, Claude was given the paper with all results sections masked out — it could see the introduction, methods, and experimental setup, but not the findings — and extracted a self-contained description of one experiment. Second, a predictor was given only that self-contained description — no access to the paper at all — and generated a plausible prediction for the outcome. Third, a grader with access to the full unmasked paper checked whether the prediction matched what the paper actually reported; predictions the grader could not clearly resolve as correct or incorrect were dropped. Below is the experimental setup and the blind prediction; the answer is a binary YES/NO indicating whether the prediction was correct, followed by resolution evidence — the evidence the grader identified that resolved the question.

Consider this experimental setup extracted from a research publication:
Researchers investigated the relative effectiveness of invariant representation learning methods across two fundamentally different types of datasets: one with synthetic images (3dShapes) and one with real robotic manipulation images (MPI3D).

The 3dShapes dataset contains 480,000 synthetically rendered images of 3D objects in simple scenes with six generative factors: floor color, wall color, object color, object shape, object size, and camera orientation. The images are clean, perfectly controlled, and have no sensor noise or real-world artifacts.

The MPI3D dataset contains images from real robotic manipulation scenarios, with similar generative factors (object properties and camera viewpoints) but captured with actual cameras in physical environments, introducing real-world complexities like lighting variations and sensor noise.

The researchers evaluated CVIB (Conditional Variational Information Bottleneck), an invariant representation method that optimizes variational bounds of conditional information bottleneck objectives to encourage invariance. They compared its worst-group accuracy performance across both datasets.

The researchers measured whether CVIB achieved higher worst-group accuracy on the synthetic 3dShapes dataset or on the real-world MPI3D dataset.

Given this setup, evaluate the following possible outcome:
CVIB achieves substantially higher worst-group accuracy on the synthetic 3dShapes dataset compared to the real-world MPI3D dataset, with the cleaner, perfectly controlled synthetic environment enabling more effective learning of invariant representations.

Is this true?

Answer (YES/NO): YES